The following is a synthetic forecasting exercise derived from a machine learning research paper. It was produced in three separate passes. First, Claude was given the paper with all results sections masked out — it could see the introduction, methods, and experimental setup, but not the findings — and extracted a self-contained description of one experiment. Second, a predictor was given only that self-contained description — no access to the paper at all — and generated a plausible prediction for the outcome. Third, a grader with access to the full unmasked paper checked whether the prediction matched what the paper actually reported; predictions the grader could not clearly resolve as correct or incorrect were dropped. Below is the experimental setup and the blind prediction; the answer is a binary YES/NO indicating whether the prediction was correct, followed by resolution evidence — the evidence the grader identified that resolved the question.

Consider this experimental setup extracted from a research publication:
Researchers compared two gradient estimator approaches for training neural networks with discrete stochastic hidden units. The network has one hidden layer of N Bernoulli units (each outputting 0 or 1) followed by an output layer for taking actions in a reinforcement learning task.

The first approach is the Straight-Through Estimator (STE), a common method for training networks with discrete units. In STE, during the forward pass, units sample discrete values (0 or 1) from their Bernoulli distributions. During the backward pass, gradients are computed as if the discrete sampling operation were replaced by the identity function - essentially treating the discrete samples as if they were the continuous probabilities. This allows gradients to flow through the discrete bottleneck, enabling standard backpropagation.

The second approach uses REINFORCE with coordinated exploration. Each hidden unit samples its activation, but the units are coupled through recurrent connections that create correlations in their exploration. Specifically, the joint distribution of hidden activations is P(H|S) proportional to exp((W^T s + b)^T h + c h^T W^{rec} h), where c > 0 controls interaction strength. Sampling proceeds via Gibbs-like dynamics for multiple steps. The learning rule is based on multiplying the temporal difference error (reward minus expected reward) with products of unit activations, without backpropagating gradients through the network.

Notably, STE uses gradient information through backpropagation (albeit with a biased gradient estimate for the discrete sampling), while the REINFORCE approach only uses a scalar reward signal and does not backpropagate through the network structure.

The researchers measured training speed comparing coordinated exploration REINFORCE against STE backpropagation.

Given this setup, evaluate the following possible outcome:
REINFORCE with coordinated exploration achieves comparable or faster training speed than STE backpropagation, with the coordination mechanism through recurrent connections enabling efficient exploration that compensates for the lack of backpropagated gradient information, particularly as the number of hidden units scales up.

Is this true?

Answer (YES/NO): YES